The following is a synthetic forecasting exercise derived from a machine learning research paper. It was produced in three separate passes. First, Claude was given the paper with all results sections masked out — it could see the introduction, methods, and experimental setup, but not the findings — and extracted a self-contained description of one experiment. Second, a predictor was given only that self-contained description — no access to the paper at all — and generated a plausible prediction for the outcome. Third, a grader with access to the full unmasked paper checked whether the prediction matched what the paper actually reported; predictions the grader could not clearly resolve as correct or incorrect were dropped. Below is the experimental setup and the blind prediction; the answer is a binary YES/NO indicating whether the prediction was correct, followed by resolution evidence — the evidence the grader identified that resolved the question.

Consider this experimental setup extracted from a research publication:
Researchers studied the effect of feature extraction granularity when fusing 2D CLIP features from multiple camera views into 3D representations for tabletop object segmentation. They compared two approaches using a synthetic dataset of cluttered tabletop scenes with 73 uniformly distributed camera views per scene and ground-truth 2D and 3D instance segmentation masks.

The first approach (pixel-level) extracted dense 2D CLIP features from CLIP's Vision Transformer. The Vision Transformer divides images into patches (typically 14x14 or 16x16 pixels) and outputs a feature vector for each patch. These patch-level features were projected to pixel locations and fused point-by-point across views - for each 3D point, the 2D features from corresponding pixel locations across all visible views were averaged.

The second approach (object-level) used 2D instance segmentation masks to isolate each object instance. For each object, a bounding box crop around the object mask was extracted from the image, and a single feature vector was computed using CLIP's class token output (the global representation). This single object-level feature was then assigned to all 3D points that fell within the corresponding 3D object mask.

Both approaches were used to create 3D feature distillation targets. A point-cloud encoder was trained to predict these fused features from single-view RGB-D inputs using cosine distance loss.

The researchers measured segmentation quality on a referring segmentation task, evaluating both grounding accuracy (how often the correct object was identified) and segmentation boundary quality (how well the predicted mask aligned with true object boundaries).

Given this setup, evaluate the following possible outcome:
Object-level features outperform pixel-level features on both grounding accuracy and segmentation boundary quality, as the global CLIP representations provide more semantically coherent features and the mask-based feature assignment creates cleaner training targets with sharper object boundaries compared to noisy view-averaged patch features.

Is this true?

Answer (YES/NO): YES